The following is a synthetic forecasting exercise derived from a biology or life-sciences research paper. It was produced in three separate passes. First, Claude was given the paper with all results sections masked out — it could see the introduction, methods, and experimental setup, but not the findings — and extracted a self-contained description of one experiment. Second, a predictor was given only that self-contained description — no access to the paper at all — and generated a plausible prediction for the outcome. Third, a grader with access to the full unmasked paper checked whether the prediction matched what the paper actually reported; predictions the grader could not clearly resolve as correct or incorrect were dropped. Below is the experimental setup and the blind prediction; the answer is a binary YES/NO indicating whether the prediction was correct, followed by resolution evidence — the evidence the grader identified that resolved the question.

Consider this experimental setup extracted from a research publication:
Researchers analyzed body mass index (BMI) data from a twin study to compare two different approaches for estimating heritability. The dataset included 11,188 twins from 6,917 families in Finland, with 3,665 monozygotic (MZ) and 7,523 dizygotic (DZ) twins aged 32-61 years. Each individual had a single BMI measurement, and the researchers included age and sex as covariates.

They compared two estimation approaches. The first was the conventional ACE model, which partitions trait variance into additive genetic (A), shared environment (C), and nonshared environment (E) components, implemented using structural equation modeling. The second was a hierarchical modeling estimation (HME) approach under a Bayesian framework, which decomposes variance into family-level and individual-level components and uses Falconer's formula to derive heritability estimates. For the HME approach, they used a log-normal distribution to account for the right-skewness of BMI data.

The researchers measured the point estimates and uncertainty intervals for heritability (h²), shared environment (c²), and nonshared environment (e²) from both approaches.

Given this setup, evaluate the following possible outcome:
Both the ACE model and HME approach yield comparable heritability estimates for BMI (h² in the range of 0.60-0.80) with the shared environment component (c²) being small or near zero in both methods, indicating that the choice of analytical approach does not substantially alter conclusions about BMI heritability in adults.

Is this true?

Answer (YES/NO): YES